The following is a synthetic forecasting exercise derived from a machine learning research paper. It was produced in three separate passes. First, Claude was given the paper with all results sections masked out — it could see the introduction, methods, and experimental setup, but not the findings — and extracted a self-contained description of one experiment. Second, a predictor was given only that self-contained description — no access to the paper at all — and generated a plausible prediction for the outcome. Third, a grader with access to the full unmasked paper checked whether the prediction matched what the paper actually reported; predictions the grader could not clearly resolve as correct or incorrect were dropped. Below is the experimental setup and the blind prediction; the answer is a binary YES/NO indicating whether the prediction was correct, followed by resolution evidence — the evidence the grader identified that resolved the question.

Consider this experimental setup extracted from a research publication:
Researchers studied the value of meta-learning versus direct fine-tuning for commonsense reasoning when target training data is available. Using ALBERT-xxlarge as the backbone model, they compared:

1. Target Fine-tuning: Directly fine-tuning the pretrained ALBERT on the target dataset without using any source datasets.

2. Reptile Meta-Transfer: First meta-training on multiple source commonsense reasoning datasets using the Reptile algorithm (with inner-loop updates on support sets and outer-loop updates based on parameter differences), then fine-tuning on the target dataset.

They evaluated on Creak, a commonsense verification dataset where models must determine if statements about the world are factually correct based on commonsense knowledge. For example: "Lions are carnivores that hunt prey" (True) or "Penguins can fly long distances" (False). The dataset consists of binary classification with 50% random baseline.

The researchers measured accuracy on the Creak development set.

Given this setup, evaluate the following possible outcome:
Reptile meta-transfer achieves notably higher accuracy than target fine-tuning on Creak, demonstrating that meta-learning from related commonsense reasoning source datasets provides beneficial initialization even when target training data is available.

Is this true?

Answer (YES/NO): NO